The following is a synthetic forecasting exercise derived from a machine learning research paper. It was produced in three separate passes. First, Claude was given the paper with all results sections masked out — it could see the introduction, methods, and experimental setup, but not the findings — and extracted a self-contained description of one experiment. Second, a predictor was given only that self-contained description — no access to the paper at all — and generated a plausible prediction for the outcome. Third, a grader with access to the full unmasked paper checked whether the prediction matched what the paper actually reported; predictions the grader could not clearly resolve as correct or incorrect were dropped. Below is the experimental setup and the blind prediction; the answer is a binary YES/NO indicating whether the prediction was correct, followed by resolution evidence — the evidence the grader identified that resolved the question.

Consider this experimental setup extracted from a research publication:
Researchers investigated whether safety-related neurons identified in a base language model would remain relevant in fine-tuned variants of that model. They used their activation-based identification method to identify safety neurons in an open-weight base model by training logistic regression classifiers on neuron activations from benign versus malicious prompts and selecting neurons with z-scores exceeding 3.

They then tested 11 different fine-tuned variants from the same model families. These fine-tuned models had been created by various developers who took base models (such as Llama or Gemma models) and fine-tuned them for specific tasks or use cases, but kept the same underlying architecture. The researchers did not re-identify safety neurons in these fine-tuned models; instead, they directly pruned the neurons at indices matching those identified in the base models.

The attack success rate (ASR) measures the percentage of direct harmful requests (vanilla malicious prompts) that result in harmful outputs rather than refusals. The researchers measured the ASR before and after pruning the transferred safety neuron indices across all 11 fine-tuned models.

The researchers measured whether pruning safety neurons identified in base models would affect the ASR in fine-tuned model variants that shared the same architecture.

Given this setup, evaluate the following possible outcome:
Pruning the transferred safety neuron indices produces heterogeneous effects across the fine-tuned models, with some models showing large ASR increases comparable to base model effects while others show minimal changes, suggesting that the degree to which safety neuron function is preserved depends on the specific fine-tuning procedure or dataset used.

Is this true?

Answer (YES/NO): NO